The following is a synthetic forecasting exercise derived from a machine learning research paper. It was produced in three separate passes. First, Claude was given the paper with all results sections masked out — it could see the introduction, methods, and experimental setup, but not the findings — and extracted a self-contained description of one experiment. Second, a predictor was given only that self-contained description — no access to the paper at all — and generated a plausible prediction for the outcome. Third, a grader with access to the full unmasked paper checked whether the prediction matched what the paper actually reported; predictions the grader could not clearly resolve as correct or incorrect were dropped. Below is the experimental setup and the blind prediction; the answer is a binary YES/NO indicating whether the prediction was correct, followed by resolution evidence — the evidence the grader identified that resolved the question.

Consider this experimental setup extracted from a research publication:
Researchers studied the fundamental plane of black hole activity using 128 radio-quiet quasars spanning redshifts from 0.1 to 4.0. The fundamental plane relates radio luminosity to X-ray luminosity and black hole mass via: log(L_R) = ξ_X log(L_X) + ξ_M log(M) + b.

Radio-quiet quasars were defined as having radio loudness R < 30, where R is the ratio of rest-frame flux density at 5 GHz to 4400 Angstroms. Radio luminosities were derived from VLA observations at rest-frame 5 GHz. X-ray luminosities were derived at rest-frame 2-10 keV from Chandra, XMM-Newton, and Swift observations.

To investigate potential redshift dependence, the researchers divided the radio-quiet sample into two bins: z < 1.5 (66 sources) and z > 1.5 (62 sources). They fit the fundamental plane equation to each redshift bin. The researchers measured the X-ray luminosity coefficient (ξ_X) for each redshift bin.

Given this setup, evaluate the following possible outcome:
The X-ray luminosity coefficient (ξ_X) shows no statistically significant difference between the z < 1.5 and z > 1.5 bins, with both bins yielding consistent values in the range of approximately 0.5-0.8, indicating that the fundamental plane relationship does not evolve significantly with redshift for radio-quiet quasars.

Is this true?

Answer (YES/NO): NO